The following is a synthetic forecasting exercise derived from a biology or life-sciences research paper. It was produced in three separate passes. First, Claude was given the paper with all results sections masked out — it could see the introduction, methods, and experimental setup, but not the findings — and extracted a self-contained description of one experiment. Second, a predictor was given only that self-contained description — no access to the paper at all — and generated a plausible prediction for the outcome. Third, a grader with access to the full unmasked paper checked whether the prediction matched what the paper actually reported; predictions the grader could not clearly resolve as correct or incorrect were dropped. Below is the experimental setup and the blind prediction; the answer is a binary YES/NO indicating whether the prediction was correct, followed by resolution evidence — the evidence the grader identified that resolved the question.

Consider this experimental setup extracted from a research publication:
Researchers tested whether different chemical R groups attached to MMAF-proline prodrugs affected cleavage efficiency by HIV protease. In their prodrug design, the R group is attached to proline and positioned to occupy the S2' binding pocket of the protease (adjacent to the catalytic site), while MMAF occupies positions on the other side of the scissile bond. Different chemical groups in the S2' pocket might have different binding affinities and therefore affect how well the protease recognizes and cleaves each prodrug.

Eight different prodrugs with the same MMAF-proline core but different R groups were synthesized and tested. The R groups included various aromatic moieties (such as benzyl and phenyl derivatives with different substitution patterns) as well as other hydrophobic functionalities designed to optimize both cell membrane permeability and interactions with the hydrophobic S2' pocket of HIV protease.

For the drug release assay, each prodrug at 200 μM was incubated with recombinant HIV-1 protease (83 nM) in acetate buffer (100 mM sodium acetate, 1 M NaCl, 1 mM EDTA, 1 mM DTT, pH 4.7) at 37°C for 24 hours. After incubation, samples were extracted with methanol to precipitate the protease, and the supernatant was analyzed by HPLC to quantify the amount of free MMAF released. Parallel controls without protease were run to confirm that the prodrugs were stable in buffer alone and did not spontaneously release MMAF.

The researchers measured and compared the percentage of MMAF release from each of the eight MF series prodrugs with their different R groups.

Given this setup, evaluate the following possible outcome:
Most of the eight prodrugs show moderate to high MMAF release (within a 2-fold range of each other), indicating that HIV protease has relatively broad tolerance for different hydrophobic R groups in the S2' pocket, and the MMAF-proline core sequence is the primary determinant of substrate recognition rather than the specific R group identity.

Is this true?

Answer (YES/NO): NO